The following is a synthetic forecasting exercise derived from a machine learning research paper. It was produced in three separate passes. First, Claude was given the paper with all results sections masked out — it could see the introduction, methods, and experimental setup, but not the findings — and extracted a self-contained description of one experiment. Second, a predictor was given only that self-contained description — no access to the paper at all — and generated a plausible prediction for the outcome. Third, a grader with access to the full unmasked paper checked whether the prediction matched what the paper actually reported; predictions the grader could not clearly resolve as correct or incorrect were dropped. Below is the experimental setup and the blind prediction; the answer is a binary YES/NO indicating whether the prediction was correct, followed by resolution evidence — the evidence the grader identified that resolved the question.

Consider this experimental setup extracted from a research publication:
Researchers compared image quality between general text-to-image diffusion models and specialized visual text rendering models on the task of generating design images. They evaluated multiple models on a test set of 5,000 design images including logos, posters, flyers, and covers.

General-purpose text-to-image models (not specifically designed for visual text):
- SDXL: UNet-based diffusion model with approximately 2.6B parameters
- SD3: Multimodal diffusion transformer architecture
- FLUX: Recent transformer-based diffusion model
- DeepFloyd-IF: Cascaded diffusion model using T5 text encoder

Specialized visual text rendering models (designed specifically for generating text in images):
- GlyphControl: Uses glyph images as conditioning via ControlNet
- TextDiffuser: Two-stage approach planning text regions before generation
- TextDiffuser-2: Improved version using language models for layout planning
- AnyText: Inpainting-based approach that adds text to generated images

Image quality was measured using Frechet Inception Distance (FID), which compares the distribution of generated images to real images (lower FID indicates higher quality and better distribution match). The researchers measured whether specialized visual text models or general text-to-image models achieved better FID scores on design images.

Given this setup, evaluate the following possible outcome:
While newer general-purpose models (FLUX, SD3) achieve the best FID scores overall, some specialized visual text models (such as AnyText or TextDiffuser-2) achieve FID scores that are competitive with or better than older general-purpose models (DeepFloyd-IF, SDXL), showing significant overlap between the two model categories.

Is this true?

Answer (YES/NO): NO